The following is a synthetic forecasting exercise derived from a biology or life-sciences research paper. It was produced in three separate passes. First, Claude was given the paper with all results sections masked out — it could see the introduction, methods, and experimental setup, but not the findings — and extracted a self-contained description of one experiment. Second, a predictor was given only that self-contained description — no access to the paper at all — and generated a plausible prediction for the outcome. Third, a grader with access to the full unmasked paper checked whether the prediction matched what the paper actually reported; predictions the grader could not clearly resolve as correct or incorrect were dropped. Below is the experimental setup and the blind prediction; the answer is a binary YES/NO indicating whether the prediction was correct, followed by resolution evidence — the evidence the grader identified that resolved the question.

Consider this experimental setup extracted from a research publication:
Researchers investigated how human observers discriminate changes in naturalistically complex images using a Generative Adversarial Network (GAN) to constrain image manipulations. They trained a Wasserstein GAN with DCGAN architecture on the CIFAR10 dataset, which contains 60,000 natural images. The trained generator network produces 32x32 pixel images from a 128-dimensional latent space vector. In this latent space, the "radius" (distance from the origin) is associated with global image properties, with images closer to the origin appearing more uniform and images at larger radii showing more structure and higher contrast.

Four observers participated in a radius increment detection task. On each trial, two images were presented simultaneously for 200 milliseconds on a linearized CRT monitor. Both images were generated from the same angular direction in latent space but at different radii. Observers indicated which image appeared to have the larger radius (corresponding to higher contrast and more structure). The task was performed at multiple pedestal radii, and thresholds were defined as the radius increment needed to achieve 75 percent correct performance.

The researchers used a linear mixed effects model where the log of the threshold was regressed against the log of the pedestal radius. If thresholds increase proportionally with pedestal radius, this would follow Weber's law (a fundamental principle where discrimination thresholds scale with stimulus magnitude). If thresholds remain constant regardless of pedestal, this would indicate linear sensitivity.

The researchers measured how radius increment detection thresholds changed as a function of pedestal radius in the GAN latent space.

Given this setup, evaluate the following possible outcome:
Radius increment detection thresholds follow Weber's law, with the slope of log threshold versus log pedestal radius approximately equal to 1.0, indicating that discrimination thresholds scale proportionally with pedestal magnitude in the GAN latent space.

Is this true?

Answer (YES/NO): NO